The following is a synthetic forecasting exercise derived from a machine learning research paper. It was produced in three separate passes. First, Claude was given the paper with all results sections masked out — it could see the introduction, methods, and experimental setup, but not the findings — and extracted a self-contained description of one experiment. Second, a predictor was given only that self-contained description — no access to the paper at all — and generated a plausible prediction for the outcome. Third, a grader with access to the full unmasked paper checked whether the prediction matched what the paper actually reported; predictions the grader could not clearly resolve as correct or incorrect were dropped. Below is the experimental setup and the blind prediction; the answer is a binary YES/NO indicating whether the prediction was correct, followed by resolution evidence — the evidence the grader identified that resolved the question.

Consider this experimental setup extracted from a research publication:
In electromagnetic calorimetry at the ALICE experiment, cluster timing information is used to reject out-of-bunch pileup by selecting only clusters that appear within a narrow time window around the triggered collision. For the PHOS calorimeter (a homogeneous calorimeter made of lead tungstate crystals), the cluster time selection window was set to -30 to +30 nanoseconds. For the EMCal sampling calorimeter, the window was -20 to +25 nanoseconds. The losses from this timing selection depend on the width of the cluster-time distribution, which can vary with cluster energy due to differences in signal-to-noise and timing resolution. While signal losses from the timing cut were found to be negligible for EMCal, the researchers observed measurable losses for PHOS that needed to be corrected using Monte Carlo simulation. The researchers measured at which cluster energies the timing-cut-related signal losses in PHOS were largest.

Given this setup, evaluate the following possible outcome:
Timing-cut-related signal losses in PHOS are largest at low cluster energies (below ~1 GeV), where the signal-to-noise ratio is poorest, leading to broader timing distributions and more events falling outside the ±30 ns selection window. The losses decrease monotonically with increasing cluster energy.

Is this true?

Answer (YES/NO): NO